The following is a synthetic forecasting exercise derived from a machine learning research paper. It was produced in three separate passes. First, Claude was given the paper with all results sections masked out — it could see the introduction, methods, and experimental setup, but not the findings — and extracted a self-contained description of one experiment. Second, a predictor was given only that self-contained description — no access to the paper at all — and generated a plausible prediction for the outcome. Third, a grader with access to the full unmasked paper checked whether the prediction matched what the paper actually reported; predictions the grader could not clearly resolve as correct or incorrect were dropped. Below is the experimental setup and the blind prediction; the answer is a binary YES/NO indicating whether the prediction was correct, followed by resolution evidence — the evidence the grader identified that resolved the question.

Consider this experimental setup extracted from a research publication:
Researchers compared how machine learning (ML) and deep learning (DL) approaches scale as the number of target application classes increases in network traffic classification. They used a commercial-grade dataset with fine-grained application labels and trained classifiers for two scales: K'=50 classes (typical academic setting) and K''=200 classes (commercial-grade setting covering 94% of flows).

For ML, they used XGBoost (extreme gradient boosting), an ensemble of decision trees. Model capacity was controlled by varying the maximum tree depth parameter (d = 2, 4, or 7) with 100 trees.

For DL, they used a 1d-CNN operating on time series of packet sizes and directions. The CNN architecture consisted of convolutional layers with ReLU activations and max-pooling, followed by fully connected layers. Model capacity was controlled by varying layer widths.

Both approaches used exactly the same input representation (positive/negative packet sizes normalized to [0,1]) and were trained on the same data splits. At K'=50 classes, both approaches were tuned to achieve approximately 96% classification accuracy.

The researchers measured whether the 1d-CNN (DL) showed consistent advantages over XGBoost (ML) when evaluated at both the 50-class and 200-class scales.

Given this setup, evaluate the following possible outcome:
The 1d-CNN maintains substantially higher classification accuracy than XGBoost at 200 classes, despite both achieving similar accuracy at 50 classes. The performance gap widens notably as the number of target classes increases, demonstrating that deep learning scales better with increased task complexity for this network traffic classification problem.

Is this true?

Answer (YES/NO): NO